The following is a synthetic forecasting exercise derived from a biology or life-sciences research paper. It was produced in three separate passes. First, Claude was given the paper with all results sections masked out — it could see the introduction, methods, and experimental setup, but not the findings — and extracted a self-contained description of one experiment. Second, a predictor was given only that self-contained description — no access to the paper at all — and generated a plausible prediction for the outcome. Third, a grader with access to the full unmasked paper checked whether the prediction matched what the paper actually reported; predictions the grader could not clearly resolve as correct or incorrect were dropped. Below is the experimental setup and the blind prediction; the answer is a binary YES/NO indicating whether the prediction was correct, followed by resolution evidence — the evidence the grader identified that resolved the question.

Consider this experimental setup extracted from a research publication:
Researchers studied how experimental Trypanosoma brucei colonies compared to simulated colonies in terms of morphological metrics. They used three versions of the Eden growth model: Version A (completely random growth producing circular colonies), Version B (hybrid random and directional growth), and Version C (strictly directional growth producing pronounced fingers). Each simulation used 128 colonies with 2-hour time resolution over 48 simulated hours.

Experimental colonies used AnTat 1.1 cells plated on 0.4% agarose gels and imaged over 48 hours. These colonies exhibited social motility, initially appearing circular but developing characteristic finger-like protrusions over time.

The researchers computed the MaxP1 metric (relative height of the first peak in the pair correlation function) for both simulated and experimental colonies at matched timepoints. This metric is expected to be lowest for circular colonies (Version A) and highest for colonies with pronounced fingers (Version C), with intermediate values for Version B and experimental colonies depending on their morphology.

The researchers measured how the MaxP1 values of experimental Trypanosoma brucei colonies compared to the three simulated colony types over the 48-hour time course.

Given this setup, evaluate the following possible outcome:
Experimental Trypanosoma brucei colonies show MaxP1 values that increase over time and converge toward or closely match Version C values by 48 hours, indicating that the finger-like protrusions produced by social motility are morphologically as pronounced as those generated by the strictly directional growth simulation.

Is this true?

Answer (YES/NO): NO